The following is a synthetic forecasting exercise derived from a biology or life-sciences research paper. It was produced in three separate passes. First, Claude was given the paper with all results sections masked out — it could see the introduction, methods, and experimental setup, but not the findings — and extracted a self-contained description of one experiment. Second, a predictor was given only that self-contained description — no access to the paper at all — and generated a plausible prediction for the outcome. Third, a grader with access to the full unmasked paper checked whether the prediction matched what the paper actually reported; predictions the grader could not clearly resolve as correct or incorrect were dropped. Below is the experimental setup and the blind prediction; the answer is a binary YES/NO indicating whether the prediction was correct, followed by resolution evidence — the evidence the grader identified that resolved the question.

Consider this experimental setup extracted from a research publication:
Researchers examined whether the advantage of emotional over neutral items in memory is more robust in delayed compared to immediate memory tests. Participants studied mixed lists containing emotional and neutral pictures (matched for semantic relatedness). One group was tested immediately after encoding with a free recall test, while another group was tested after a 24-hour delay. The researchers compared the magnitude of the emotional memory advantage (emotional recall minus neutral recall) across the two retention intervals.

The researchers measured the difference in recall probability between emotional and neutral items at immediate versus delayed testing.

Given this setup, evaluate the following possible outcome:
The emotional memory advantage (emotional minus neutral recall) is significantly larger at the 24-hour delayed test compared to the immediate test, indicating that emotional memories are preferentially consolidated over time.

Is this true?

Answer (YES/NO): NO